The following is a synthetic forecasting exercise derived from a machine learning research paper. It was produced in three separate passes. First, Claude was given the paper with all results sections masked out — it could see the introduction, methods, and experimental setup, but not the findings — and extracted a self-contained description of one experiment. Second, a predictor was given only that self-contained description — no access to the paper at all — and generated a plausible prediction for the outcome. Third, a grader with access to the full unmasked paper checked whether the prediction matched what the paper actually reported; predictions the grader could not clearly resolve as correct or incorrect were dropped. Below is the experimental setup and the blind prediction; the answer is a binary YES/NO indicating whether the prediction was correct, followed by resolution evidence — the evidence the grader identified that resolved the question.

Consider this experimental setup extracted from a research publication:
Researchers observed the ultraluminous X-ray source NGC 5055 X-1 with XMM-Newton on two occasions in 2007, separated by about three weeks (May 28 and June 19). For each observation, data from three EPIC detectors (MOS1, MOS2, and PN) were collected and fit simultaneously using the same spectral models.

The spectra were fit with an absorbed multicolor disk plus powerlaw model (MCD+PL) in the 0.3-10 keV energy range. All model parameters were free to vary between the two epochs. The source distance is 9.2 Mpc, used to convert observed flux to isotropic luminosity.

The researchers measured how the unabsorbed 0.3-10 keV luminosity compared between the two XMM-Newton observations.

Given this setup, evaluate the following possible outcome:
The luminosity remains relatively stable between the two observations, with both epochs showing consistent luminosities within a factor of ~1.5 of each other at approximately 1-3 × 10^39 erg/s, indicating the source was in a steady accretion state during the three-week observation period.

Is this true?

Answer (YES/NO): NO